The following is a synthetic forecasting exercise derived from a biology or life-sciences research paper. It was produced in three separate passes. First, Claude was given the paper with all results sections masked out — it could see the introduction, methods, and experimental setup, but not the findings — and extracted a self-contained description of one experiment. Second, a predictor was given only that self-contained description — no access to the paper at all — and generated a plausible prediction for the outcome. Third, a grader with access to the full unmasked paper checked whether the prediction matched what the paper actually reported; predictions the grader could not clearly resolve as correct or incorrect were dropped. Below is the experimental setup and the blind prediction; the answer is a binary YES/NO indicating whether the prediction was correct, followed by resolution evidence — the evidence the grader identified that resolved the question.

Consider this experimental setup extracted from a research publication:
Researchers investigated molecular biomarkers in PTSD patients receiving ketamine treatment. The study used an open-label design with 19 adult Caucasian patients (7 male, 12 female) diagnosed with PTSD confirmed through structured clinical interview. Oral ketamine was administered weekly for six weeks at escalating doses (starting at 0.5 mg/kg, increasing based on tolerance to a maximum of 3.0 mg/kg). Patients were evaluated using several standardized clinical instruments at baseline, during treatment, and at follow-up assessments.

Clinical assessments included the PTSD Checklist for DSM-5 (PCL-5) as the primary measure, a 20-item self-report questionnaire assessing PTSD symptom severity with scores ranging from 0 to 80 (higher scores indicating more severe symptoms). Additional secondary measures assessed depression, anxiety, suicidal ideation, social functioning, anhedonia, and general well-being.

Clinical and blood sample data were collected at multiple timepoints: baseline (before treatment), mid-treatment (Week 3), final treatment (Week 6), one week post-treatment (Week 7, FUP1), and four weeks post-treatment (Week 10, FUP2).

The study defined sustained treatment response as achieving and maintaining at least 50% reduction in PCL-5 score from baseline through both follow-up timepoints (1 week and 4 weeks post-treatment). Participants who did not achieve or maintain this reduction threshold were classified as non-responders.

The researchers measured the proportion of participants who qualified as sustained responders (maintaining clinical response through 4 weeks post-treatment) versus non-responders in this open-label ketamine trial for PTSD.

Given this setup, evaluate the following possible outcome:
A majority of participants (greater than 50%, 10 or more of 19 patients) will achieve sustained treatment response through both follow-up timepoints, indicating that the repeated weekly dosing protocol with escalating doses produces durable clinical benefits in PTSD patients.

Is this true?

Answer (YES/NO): YES